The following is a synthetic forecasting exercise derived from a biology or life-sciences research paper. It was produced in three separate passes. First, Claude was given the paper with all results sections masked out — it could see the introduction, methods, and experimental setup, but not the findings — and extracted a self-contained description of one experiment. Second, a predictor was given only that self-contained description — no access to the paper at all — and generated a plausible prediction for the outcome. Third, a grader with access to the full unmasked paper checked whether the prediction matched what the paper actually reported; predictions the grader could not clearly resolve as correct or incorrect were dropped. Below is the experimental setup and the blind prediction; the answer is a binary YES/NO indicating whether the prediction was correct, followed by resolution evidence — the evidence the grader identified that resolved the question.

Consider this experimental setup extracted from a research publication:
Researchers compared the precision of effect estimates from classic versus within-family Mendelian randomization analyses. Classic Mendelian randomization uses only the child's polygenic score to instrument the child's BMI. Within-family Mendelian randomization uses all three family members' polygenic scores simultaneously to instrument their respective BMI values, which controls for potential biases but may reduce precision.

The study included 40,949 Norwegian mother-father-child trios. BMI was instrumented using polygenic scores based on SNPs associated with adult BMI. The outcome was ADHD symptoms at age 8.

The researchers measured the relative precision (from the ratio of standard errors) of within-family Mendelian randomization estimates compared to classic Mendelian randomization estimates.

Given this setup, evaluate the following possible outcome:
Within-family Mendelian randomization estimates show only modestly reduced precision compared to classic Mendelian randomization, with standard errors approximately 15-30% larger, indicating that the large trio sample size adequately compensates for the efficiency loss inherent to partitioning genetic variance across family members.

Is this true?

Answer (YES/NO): NO